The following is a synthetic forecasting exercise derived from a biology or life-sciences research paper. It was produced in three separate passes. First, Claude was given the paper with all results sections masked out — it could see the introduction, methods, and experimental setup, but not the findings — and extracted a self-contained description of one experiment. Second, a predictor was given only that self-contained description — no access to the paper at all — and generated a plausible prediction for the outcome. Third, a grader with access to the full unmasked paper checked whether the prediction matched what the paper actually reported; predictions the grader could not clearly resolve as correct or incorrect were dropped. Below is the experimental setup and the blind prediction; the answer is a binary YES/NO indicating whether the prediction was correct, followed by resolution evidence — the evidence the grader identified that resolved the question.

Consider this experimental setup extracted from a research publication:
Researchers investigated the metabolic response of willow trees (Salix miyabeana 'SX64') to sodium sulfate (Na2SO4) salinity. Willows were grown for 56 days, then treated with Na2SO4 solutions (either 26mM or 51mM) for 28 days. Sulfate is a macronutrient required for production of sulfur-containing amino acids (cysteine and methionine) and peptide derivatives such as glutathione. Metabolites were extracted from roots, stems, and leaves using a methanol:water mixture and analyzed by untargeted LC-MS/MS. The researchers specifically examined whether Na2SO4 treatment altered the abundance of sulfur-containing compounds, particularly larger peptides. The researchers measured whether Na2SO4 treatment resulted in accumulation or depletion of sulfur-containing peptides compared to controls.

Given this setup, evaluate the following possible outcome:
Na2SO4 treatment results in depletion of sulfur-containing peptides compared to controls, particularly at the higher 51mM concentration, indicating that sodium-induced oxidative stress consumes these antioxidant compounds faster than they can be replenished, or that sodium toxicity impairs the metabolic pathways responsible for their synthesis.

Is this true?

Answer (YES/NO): NO